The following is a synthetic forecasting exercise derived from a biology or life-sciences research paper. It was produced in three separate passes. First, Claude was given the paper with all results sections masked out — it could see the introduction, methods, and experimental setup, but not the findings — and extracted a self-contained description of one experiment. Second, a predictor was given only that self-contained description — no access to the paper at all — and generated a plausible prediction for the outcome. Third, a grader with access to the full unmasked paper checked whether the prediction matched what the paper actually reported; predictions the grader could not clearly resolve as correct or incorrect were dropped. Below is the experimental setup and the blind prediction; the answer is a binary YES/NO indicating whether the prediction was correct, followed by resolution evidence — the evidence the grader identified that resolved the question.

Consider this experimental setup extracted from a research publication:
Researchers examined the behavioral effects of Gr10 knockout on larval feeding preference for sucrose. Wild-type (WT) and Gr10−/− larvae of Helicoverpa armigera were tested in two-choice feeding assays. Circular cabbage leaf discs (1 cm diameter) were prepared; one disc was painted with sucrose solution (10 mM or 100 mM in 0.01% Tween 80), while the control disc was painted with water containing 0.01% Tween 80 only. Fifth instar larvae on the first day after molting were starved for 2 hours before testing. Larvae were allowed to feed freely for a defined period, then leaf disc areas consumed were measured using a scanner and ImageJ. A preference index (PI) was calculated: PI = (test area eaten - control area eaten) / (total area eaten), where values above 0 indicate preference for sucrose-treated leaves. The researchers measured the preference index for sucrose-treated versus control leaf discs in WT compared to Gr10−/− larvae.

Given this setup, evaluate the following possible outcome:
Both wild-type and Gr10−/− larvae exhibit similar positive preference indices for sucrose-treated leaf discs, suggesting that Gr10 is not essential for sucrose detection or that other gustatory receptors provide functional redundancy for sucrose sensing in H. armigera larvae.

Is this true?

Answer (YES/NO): NO